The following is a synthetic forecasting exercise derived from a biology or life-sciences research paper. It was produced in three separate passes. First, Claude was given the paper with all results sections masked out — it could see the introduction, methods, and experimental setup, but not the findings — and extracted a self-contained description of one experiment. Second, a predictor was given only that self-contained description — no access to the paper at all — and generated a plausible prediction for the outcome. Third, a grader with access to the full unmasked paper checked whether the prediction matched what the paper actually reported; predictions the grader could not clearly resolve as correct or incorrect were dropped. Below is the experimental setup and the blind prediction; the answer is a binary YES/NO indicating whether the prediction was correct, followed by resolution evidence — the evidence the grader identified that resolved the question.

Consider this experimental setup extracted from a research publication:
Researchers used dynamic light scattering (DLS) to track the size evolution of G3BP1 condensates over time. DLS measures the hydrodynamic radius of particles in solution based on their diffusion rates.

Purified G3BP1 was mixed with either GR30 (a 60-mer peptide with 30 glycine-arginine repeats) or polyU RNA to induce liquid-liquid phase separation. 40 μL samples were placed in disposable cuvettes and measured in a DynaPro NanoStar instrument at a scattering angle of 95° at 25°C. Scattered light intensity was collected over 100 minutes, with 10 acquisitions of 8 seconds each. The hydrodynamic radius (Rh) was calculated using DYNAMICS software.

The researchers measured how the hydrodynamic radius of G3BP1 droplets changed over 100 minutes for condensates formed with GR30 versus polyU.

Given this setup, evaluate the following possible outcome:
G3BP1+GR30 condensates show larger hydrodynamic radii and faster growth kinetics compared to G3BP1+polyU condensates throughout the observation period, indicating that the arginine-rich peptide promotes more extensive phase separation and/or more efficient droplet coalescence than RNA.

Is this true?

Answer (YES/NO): YES